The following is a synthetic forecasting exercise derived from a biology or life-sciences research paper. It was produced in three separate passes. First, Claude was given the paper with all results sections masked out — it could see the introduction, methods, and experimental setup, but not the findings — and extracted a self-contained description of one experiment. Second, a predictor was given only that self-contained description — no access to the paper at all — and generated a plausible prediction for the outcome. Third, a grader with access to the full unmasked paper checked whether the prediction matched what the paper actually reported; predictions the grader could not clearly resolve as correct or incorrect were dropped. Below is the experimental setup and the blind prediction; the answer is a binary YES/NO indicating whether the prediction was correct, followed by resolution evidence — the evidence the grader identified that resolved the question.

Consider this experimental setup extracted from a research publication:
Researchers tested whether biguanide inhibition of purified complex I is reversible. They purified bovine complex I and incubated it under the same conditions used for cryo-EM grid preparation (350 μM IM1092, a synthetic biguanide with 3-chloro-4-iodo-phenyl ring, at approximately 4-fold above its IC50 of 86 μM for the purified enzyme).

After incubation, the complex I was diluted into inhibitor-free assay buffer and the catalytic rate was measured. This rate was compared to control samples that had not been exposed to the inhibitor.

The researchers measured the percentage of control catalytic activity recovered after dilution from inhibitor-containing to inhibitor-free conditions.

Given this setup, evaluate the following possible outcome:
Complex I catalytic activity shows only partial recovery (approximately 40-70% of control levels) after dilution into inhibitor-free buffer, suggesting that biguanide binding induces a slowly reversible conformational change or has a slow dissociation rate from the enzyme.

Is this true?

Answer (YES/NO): NO